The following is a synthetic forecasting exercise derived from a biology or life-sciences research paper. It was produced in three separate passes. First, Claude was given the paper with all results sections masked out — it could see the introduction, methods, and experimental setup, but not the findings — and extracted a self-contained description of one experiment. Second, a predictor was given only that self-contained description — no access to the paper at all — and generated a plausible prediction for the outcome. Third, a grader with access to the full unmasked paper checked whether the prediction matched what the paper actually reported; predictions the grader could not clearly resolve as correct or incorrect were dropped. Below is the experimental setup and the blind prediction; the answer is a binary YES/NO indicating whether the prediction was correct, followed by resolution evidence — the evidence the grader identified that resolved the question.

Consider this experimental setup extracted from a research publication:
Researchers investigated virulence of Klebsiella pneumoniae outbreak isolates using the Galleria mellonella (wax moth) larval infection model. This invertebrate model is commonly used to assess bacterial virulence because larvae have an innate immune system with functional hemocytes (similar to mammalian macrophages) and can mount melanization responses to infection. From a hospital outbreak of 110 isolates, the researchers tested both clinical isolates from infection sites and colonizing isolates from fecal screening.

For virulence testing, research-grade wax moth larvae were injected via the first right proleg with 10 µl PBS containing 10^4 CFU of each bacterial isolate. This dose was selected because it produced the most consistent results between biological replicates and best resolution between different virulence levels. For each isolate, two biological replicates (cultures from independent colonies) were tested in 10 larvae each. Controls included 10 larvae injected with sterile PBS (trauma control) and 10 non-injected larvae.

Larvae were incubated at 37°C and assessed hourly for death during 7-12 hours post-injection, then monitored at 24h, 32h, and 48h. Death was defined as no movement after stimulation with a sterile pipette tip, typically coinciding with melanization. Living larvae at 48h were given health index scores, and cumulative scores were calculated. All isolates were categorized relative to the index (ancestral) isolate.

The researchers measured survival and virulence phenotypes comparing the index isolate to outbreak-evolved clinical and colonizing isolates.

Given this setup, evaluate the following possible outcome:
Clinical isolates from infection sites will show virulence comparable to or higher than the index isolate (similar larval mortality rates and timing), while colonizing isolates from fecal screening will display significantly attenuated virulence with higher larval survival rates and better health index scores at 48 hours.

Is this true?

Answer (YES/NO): NO